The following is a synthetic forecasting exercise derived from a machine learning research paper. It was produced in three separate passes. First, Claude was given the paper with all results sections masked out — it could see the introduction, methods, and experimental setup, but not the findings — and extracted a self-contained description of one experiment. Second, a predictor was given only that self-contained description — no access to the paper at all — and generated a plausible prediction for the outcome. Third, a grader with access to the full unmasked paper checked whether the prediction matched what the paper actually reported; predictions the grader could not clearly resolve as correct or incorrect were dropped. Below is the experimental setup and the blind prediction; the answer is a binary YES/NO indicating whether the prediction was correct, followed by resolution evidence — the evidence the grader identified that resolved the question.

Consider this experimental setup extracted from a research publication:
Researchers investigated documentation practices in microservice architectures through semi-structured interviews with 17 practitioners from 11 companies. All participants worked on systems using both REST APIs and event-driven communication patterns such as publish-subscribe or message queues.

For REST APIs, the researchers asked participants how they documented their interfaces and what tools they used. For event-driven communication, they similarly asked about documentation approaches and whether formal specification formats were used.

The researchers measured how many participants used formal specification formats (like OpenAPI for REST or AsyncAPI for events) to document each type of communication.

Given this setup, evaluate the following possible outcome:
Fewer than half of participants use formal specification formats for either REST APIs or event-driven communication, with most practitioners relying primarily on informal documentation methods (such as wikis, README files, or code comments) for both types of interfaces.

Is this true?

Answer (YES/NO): NO